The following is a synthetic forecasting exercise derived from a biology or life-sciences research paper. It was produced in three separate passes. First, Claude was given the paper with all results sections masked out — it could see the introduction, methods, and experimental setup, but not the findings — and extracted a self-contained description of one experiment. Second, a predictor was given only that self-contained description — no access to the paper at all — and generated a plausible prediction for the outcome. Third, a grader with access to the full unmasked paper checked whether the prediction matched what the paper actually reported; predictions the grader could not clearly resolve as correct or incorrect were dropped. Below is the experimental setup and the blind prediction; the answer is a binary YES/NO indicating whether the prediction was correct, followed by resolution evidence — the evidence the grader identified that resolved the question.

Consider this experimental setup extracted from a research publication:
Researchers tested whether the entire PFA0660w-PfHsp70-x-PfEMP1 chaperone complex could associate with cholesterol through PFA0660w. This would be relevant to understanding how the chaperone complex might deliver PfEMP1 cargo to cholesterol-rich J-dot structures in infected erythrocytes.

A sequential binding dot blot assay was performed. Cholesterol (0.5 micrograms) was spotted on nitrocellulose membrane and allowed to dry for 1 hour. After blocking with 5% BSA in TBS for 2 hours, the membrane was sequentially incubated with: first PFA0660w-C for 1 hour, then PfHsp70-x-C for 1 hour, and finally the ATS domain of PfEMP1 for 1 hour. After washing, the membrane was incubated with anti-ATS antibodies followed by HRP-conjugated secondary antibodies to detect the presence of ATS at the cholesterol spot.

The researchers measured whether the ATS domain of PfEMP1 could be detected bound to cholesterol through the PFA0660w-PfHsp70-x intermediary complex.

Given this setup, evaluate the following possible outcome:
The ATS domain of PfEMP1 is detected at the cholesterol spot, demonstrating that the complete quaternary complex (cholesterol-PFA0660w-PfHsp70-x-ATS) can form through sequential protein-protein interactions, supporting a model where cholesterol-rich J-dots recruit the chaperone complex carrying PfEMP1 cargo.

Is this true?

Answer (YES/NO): YES